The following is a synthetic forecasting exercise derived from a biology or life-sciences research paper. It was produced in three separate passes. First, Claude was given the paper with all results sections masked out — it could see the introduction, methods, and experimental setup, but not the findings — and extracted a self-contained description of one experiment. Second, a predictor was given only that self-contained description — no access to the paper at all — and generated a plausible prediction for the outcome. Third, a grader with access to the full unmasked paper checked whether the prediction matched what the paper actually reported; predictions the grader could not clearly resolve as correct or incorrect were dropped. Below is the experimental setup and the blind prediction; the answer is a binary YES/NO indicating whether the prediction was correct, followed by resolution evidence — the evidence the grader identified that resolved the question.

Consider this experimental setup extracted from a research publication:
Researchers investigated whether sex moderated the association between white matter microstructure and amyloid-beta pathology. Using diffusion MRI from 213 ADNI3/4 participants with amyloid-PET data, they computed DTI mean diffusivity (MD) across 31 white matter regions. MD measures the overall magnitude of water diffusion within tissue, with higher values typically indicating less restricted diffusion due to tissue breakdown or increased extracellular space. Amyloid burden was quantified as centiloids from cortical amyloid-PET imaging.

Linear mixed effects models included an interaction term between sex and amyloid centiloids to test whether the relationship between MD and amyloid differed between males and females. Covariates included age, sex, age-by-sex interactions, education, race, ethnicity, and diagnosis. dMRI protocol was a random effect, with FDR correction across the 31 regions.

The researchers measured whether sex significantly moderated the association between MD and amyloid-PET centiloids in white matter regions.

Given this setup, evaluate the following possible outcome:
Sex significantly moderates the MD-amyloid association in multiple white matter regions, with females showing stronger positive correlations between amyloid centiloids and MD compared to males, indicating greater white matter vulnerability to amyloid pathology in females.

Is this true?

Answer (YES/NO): NO